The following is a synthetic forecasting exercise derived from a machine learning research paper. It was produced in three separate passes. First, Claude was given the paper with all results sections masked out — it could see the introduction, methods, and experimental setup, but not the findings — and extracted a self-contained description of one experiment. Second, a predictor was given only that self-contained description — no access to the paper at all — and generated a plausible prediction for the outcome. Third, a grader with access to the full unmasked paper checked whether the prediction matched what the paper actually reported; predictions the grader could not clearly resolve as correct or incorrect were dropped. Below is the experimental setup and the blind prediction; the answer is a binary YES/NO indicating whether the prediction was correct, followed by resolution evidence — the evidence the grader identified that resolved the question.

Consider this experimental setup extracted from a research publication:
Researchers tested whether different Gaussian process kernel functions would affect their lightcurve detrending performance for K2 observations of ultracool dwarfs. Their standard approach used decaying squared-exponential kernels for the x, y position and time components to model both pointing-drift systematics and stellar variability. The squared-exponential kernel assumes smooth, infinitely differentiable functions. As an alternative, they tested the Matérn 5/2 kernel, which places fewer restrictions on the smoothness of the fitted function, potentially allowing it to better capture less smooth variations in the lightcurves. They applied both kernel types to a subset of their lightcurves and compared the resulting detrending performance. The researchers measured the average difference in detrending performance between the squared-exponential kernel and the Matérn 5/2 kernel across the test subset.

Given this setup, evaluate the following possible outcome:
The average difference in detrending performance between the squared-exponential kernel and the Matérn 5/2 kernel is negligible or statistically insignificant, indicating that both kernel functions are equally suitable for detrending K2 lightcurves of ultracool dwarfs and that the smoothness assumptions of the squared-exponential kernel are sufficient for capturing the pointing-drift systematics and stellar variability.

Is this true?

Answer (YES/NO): YES